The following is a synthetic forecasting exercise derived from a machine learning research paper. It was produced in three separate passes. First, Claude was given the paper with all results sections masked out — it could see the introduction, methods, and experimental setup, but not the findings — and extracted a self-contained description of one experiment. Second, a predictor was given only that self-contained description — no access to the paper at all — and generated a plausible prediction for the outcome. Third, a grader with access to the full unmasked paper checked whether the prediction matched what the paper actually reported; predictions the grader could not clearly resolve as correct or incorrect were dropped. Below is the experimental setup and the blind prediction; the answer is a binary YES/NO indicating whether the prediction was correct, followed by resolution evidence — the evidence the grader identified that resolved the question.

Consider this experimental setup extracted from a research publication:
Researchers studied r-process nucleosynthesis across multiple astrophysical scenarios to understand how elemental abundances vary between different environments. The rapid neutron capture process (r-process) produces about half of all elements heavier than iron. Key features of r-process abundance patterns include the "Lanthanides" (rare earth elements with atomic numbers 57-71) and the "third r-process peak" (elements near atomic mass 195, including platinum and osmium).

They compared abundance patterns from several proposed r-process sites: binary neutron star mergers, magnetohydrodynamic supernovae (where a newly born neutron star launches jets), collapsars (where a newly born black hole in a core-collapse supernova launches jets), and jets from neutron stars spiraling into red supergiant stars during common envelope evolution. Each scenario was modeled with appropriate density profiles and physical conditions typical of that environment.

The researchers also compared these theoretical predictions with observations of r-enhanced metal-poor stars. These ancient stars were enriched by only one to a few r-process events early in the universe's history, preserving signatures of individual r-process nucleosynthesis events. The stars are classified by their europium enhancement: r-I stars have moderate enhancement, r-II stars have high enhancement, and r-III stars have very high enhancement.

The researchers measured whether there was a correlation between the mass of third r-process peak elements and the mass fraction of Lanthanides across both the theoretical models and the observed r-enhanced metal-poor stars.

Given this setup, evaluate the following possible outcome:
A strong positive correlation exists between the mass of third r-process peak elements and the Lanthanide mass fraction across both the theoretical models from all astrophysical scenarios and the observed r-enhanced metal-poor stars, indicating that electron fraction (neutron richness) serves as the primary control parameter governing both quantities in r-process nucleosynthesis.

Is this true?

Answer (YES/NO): NO